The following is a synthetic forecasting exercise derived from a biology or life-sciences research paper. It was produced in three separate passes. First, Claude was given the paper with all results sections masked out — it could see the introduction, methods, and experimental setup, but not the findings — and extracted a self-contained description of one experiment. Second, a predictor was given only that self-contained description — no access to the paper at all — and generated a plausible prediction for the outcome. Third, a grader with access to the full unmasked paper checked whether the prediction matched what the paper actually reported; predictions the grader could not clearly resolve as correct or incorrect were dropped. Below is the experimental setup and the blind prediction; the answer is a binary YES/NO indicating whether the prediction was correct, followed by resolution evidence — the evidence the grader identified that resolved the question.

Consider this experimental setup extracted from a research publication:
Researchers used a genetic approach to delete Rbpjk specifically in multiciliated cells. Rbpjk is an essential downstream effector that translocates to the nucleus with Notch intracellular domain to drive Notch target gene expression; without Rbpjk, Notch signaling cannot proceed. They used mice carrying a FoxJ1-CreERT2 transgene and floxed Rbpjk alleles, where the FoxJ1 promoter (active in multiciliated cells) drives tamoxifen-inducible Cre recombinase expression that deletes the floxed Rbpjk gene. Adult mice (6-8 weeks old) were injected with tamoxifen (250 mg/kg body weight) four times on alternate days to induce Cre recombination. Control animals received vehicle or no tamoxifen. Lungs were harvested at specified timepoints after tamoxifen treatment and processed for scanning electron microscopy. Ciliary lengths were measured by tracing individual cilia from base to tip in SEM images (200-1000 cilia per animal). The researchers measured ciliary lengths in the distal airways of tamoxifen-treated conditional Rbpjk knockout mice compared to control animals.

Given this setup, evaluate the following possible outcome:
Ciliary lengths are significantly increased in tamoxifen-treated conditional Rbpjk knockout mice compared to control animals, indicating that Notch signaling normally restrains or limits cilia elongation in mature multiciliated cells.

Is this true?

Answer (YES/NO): YES